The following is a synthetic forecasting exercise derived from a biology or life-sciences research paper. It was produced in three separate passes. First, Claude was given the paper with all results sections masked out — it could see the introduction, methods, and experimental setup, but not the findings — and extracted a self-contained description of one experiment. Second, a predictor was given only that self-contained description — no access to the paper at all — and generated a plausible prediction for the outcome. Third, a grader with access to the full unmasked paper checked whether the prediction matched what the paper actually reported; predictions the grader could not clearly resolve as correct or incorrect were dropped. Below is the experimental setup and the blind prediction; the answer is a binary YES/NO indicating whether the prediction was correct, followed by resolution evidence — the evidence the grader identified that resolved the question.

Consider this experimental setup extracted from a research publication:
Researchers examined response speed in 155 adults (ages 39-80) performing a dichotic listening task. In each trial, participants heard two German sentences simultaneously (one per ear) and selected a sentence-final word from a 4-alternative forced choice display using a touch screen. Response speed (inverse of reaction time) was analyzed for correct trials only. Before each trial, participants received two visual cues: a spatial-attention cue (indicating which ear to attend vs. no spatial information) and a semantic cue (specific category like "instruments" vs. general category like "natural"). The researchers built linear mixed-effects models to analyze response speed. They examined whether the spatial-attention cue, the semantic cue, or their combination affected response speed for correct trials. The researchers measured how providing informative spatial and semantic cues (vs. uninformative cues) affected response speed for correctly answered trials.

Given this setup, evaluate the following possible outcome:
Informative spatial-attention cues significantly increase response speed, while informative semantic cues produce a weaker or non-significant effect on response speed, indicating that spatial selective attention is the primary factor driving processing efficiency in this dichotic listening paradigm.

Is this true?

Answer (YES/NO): YES